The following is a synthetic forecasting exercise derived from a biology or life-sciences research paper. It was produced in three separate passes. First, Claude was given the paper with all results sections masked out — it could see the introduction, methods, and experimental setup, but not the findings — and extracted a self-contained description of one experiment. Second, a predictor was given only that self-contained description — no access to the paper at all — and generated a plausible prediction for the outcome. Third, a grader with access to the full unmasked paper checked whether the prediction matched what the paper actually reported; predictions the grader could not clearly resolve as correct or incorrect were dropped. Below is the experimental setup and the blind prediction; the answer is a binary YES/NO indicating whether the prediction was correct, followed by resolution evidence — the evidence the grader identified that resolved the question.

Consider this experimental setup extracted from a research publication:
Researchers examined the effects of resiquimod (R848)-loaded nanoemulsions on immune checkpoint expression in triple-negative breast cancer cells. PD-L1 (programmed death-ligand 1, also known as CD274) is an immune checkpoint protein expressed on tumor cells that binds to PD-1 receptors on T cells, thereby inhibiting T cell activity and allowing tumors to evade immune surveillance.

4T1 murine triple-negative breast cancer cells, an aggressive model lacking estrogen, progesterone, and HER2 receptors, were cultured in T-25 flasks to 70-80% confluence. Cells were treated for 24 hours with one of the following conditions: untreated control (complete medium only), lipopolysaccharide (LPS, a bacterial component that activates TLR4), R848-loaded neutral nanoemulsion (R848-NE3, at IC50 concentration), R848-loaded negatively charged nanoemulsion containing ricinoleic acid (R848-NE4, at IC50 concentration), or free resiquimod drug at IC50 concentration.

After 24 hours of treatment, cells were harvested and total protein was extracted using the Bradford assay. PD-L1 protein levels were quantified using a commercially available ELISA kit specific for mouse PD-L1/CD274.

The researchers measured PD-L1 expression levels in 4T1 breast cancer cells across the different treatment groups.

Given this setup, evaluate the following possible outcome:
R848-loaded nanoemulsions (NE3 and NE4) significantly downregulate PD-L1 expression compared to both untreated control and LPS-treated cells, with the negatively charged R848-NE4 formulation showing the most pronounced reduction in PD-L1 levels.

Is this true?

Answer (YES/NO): NO